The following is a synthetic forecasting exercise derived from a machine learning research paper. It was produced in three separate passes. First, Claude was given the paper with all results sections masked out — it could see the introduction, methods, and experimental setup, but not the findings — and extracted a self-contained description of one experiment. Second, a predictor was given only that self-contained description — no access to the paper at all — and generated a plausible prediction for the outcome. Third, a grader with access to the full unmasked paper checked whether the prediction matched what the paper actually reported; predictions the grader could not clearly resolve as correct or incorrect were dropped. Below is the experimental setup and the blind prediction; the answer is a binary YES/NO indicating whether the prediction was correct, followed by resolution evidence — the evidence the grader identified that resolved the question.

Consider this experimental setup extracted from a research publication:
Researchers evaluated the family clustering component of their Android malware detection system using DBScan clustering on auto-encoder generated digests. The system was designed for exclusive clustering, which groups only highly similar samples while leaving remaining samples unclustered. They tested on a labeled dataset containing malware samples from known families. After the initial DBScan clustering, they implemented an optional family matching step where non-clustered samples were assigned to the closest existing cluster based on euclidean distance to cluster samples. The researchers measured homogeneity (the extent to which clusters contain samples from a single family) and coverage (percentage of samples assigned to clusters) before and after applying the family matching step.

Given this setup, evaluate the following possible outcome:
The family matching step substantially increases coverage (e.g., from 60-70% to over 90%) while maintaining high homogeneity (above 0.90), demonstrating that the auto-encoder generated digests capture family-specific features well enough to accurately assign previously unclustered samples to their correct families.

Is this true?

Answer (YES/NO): NO